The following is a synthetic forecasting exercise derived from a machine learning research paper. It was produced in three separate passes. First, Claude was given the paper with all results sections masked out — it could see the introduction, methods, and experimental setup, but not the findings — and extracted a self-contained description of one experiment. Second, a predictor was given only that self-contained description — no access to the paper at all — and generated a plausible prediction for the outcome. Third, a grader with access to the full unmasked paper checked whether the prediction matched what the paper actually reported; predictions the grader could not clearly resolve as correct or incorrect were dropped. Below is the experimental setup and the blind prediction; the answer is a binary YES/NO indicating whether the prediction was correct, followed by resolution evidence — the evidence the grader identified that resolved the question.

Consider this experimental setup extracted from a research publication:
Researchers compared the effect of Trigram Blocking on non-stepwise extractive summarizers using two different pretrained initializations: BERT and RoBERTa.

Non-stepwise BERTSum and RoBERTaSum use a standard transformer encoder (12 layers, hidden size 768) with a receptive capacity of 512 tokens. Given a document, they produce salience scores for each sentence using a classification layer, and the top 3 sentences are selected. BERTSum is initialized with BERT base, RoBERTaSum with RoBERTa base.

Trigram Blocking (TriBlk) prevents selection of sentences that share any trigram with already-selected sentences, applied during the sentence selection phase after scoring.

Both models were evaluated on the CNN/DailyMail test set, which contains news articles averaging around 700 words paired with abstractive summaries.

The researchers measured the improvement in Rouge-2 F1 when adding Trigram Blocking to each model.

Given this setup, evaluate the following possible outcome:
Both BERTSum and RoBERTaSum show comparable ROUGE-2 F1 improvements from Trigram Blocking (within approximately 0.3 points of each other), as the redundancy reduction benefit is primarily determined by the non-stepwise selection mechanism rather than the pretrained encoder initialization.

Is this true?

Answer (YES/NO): NO